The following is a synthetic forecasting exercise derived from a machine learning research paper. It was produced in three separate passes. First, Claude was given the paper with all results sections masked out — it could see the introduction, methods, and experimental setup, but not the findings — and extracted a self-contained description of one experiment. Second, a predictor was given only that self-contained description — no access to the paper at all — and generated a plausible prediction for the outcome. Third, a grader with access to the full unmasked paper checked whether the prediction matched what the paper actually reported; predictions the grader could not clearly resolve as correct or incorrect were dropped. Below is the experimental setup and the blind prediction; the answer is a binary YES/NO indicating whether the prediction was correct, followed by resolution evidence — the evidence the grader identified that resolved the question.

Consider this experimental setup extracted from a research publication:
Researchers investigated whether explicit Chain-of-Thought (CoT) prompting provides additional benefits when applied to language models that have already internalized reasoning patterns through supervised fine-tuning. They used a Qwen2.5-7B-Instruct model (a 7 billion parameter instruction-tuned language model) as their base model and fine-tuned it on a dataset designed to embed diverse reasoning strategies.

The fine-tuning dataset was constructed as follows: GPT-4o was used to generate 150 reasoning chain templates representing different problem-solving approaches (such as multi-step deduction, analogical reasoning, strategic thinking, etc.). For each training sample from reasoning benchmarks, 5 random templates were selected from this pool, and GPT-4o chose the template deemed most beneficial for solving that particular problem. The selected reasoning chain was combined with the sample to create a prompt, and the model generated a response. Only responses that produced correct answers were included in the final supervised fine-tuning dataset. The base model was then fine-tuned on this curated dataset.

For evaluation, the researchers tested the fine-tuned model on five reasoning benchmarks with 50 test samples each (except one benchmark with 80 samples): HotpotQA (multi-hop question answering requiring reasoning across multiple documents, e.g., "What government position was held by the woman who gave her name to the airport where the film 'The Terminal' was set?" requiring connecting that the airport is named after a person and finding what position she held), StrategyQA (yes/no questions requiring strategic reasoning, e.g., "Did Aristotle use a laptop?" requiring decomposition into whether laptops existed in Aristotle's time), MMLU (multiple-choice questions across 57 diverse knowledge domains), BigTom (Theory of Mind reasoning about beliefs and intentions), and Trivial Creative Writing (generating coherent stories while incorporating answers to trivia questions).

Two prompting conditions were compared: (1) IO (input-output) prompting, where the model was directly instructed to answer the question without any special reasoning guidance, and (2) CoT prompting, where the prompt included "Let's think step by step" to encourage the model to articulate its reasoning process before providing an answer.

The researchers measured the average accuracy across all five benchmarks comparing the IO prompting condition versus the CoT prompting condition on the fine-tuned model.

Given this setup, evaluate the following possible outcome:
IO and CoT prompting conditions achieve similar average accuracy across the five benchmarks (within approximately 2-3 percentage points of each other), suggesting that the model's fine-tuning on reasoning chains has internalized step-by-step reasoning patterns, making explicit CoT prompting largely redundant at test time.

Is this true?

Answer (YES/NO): YES